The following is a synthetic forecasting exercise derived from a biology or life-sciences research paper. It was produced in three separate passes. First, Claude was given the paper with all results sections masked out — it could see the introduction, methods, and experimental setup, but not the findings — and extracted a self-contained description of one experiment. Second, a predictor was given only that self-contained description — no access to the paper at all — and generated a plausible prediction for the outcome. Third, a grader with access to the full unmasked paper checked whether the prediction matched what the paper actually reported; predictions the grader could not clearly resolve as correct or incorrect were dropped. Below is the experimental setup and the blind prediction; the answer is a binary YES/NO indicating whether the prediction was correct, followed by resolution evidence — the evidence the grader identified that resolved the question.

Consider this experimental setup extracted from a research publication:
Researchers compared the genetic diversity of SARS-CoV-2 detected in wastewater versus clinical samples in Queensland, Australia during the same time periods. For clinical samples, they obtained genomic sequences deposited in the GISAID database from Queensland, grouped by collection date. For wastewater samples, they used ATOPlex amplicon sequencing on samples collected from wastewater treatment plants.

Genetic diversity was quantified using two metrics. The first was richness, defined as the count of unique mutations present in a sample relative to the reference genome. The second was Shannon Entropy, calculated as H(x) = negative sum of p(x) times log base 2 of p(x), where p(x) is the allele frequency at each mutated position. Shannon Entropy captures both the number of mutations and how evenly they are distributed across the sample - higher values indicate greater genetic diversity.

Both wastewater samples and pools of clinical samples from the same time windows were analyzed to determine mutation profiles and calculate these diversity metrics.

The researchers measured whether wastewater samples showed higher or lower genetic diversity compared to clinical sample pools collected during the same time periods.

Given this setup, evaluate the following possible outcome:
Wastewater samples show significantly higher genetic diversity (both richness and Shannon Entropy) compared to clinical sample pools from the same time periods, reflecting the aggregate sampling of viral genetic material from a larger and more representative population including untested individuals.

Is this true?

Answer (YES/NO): NO